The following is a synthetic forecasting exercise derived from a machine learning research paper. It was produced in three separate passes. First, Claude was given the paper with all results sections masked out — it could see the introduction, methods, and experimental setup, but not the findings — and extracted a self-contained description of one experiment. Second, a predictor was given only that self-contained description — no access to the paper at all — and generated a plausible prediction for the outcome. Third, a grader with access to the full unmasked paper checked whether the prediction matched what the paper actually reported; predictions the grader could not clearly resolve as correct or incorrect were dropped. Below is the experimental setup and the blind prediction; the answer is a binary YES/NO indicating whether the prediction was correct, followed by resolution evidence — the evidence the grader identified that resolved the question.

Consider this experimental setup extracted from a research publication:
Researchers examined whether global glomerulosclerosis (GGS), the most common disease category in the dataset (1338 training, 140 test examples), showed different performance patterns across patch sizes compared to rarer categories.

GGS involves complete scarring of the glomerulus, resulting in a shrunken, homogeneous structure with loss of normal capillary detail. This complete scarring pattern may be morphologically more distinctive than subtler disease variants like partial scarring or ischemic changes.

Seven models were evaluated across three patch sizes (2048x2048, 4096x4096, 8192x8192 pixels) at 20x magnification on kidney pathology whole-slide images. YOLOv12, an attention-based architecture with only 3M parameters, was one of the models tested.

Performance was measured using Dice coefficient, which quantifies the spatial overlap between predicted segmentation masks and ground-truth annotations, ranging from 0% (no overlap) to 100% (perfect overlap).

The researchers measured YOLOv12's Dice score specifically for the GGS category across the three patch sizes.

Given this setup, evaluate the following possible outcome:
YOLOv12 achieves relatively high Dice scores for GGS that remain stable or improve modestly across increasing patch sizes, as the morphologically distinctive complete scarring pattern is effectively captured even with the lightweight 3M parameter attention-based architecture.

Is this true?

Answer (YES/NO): NO